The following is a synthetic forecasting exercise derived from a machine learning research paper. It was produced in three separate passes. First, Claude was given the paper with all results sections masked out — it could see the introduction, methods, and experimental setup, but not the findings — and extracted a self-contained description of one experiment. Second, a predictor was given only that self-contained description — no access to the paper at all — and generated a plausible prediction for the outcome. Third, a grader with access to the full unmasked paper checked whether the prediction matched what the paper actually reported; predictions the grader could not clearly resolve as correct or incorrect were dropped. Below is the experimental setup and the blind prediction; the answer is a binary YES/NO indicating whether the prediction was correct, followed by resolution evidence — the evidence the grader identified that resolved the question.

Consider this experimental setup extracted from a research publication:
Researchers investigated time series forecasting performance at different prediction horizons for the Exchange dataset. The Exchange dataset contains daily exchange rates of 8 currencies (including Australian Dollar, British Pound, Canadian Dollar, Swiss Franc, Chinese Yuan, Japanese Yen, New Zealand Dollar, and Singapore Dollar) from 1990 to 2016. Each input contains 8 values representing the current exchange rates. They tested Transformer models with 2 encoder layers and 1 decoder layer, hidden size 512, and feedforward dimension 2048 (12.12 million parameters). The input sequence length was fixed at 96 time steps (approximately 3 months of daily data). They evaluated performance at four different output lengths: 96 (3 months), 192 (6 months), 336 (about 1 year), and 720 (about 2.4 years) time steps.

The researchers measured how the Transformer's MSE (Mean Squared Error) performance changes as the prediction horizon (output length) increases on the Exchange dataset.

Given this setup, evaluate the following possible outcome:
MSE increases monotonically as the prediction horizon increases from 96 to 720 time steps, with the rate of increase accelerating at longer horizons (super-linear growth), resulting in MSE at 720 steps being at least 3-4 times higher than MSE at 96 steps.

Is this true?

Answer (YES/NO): NO